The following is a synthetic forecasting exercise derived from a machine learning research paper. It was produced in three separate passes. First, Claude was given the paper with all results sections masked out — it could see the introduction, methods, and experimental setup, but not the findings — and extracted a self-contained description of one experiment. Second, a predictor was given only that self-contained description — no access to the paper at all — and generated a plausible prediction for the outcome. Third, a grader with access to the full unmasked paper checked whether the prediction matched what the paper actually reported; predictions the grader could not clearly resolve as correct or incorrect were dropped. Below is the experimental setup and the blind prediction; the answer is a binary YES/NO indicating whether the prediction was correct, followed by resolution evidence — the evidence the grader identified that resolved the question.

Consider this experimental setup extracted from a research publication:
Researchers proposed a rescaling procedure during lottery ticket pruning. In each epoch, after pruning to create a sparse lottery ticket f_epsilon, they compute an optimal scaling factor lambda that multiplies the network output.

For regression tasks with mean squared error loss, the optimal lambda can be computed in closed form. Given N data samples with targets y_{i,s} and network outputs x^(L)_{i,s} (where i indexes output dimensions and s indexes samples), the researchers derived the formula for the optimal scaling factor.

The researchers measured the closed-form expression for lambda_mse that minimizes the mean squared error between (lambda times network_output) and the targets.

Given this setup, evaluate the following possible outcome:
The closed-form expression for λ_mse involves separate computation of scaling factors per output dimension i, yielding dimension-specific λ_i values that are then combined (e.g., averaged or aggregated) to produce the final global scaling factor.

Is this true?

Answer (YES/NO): NO